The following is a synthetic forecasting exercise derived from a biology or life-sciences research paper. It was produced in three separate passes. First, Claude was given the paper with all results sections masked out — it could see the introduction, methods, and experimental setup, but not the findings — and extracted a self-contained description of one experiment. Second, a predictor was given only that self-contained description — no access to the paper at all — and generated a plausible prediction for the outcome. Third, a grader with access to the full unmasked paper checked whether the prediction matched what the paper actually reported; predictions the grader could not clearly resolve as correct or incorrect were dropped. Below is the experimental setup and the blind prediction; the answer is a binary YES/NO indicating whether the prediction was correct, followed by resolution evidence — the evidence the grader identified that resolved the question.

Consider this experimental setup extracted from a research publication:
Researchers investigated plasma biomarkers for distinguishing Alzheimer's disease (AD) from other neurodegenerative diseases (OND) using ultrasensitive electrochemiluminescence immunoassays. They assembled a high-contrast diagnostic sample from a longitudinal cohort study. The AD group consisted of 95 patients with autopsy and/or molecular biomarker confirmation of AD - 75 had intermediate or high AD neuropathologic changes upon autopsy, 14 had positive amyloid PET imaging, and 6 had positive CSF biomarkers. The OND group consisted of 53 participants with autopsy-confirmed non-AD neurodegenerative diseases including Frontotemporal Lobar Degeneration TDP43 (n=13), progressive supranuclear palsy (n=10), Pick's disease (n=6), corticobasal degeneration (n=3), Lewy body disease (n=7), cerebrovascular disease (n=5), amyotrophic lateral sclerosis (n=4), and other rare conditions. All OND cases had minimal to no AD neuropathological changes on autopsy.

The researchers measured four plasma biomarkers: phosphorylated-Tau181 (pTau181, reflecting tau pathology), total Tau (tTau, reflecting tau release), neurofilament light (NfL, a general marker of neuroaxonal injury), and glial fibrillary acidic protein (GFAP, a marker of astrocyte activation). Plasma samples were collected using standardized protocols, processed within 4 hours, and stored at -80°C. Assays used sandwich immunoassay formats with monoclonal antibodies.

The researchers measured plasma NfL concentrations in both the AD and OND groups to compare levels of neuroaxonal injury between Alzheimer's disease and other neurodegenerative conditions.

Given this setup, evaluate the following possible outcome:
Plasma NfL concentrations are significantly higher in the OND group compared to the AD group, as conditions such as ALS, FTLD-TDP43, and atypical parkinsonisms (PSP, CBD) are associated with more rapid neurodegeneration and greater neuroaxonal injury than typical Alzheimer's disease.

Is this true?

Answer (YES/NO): YES